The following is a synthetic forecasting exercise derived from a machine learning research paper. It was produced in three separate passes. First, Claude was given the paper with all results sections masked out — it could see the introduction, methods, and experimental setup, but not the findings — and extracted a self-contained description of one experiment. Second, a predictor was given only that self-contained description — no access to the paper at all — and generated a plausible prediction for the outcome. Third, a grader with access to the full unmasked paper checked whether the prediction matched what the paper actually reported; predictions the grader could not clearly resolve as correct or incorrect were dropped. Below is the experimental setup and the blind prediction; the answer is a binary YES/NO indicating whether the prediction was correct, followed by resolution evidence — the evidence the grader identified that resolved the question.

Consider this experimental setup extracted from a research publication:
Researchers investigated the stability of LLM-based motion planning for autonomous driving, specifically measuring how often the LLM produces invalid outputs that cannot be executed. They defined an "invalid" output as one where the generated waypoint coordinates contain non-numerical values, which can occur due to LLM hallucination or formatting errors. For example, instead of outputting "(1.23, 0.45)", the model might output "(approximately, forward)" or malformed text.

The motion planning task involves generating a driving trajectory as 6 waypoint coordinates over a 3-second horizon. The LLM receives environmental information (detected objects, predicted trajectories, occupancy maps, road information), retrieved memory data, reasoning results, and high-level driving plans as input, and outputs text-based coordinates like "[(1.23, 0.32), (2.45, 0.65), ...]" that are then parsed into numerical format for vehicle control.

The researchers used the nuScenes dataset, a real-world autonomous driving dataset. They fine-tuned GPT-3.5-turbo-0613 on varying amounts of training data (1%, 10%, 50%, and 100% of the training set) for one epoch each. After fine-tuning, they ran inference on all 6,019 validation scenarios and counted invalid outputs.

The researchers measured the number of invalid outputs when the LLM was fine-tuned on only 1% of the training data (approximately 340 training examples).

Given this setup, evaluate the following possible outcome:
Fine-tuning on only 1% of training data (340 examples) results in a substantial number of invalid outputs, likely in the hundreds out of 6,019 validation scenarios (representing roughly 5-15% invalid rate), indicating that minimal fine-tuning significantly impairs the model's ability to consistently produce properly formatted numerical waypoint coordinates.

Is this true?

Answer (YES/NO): NO